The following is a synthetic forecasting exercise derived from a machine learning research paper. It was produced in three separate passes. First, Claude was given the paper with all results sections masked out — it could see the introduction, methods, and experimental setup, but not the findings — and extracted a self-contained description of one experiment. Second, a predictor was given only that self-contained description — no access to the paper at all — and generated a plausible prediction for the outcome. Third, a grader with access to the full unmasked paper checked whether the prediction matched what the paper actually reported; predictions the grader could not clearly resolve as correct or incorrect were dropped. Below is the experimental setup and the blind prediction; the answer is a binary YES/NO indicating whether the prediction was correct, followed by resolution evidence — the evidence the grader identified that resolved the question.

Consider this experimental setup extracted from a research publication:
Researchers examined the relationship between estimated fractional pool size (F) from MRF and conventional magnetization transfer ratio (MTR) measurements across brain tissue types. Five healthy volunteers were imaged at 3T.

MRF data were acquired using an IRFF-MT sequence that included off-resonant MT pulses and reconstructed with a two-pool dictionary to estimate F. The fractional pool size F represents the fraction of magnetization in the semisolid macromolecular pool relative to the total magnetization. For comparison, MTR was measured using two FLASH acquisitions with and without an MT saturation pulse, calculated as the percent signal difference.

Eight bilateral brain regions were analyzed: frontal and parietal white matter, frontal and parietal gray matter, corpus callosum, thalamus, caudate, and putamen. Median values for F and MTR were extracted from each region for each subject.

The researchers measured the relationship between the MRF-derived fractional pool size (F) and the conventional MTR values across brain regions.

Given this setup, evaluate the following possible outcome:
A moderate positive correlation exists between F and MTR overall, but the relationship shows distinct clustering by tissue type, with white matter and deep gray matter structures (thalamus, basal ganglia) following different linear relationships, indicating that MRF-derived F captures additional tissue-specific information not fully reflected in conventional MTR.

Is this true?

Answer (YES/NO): NO